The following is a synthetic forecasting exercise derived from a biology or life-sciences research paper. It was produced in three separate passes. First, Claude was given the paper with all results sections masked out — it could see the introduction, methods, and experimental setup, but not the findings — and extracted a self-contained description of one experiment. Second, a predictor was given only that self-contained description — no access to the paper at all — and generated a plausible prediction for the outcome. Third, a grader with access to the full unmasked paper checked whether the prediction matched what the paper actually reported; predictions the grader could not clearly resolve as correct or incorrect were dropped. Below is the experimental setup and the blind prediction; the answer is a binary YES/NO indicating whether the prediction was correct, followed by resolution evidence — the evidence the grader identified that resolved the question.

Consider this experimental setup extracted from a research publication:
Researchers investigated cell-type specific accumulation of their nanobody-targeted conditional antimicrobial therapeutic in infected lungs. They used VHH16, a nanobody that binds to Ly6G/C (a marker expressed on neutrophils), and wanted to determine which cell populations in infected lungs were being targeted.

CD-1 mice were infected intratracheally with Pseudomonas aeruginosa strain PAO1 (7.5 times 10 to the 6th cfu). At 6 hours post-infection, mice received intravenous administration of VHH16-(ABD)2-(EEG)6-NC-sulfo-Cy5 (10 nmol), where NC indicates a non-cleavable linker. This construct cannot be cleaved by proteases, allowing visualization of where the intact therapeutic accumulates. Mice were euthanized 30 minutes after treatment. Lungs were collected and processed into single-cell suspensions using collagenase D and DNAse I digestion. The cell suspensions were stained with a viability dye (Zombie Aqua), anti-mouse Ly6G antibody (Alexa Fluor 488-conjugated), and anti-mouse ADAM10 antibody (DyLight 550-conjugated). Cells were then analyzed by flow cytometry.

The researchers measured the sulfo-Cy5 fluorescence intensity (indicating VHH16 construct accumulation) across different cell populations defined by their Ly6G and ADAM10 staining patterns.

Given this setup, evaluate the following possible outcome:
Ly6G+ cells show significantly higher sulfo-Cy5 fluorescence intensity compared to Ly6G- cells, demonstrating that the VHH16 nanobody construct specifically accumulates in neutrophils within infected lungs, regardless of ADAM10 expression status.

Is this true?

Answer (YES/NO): YES